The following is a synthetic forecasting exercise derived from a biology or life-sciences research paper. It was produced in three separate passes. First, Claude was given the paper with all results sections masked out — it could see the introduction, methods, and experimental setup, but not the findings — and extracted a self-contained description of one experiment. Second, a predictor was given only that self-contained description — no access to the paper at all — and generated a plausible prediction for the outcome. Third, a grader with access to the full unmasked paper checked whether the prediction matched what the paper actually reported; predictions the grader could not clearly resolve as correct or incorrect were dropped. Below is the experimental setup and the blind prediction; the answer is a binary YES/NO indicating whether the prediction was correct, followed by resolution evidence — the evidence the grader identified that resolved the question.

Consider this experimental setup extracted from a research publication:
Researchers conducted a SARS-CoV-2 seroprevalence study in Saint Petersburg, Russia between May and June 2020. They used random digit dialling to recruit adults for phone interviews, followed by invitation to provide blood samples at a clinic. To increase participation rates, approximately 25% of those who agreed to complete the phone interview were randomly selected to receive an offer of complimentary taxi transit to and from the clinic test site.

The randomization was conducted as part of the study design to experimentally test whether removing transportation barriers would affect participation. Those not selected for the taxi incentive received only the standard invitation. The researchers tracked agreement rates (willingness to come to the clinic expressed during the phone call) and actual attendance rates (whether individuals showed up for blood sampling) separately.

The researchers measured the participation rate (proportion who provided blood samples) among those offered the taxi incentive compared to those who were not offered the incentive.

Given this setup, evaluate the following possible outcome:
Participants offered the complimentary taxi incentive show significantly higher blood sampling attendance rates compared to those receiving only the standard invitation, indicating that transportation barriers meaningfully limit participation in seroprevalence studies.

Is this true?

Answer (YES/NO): NO